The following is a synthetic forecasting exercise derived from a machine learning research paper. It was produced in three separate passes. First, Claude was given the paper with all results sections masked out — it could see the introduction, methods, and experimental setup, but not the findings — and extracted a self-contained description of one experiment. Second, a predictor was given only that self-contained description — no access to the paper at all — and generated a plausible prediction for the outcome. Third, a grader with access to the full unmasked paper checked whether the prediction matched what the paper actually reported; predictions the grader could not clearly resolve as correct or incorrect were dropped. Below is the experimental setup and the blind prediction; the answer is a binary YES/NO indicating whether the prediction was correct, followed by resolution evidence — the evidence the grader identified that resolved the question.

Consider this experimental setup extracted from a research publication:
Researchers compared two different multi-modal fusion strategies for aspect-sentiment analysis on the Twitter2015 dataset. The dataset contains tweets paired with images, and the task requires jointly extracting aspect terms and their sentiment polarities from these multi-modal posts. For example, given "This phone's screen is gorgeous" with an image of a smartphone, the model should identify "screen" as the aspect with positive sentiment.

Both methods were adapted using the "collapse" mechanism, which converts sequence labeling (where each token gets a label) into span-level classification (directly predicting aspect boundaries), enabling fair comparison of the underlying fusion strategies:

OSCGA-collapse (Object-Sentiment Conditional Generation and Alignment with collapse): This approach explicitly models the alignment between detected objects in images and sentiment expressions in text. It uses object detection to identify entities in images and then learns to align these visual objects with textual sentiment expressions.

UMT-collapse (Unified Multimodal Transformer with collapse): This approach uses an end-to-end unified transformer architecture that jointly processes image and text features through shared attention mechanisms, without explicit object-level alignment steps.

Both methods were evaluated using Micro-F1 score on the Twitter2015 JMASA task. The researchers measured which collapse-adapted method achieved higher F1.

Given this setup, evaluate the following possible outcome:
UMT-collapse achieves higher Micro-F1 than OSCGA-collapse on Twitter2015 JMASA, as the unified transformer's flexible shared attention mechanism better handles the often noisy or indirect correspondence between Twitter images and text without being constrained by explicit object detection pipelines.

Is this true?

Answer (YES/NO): NO